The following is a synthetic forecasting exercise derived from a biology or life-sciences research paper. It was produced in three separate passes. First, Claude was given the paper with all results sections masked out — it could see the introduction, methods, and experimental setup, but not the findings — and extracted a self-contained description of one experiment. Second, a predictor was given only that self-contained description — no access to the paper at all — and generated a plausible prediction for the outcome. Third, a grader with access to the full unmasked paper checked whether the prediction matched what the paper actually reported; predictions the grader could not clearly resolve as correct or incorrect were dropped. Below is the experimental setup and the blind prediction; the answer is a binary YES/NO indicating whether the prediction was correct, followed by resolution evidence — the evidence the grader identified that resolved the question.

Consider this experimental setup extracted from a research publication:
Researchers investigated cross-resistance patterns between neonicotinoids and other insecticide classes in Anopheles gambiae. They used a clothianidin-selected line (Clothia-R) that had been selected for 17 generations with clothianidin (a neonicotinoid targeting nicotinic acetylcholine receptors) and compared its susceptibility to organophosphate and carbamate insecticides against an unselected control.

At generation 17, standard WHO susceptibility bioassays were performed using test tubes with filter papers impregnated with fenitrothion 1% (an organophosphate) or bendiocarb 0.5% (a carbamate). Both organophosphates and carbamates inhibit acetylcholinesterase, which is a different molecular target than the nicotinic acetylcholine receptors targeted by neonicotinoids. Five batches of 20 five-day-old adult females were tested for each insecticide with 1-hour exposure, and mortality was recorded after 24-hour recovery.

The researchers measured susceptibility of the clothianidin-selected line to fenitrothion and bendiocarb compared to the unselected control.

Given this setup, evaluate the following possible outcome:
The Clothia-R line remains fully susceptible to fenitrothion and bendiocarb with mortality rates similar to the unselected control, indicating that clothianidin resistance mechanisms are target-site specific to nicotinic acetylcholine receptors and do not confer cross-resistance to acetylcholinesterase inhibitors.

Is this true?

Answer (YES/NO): NO